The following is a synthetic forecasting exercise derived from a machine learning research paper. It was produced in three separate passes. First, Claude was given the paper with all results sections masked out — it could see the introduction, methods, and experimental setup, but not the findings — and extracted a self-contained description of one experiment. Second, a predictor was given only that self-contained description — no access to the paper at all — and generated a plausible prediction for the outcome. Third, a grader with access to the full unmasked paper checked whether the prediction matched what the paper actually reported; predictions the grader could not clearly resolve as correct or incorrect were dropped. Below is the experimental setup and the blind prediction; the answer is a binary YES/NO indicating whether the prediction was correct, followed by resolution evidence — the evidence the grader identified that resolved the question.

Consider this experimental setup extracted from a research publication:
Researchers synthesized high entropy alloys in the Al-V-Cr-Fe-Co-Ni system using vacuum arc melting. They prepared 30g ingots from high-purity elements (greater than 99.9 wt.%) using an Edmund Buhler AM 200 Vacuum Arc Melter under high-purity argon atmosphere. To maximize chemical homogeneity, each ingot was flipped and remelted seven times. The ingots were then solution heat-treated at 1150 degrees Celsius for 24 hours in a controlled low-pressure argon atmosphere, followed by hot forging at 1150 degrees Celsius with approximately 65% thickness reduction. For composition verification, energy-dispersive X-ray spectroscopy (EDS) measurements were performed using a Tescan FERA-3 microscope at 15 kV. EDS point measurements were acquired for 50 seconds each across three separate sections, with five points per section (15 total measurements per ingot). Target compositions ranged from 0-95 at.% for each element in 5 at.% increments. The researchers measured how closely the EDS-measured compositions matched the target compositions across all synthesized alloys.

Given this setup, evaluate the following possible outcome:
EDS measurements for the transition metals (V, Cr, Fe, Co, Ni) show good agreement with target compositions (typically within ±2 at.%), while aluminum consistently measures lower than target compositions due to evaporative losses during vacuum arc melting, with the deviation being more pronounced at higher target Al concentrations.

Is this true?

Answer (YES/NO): NO